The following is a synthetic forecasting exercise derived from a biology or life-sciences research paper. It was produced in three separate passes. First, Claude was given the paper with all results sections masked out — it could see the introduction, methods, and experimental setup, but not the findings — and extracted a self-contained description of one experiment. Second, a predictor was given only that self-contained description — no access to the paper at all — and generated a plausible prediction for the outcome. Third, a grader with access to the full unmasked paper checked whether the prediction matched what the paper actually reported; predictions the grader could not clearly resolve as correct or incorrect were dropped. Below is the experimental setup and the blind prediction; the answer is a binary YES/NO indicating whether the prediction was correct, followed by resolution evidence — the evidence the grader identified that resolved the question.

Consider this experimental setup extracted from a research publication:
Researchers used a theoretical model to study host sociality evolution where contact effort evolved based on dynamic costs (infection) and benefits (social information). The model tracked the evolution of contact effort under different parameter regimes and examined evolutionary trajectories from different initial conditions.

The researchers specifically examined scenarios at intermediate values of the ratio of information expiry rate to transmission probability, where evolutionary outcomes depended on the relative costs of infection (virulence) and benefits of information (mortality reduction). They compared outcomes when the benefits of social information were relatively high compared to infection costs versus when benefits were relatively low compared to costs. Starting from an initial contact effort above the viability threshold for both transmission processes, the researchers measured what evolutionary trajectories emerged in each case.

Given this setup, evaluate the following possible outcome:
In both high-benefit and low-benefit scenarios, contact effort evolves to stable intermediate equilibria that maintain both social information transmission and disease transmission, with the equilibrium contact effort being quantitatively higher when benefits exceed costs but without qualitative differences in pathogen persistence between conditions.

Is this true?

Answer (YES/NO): NO